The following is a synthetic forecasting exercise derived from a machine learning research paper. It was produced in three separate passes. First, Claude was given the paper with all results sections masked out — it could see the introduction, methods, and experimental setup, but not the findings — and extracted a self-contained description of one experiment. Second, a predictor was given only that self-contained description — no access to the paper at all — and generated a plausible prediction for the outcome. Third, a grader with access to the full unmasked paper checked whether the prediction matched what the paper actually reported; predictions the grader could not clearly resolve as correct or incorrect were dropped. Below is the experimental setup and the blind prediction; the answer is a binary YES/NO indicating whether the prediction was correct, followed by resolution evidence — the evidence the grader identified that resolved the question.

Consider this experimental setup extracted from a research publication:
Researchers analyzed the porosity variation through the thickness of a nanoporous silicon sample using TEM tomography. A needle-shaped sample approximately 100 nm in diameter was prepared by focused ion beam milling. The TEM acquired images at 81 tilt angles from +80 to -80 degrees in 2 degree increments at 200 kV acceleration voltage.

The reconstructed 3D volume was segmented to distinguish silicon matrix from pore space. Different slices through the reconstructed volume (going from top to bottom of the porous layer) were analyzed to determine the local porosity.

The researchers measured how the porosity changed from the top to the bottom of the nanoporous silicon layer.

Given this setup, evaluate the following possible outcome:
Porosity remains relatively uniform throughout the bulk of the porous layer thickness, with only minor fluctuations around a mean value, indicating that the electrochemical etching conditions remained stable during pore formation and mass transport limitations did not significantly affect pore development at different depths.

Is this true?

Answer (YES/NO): NO